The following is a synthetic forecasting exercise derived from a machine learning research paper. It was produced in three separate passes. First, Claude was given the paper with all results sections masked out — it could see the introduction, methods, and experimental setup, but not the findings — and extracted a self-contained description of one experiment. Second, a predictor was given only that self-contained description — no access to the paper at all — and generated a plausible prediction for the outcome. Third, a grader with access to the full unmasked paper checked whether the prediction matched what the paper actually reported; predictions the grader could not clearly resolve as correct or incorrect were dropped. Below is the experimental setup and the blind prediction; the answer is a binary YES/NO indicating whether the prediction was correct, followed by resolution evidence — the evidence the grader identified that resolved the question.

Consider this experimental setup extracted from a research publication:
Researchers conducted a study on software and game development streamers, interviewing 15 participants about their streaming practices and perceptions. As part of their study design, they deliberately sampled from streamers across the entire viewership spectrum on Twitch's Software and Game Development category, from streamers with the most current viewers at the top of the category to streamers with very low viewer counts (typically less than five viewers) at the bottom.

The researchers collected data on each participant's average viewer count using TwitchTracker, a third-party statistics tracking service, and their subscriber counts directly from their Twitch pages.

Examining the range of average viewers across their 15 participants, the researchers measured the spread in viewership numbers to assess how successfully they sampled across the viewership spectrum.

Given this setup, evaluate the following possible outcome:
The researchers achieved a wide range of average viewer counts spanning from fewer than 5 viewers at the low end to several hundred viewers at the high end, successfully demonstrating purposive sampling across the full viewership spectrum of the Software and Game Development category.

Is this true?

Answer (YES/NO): NO